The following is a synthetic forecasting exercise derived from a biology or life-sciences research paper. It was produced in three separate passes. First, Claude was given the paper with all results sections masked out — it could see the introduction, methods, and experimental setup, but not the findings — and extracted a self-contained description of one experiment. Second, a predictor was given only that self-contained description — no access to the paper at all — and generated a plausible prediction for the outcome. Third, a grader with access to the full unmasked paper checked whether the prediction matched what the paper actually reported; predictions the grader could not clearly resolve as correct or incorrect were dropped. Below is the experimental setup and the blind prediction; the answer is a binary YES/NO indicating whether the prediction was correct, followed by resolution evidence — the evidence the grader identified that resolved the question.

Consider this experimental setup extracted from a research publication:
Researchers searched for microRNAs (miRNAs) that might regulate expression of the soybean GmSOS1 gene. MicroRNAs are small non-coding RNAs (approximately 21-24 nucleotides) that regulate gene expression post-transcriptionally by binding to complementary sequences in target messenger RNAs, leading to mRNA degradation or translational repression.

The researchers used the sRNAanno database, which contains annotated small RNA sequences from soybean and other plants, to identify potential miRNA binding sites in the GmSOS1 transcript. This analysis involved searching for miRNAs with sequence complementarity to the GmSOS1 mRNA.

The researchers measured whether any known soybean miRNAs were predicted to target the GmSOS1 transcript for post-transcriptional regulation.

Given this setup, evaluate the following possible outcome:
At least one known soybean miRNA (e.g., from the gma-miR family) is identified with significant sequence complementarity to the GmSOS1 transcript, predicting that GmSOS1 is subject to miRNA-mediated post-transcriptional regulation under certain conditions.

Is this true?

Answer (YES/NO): YES